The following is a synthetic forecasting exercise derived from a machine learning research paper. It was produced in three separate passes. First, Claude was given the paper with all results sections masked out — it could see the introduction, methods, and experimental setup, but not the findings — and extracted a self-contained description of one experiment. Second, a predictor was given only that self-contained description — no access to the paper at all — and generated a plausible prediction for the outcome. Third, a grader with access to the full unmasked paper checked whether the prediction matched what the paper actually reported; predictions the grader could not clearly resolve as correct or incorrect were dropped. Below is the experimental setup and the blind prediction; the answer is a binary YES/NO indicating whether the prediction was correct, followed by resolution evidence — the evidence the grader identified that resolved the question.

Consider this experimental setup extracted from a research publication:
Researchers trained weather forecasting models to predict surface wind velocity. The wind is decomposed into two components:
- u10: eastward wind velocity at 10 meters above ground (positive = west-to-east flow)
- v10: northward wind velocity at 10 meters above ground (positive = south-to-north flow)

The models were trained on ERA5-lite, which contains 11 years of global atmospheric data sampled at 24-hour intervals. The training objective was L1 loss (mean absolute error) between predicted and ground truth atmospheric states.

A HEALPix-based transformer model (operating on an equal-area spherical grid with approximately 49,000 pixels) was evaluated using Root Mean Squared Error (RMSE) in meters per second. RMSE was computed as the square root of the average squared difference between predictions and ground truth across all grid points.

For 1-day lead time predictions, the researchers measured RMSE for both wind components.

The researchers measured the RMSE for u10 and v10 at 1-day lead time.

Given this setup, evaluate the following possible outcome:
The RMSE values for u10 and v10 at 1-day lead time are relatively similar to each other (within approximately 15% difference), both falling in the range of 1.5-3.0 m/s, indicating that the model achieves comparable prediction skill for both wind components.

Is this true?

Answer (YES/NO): NO